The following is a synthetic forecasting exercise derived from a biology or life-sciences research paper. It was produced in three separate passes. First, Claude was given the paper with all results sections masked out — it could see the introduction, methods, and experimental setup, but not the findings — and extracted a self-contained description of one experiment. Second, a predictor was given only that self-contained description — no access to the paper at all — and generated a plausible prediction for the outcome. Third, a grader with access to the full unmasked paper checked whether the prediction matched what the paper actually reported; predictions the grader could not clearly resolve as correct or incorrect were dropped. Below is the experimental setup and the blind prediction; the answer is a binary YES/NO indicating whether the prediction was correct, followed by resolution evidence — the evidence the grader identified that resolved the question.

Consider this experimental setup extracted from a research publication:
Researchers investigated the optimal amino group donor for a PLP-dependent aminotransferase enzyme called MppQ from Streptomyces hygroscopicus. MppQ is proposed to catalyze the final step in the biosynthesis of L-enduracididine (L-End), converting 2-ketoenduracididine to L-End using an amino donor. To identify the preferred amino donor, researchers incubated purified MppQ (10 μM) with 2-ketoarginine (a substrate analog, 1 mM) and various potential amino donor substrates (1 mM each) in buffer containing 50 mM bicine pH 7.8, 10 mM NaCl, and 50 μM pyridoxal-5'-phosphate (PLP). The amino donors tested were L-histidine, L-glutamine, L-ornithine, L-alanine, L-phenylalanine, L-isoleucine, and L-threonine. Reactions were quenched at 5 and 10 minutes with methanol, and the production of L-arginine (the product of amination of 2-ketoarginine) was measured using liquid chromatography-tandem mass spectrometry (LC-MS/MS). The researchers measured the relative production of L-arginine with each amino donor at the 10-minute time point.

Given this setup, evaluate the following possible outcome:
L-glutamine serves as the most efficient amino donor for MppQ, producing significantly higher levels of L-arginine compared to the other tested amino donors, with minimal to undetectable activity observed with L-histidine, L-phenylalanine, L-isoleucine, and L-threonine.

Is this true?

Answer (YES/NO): NO